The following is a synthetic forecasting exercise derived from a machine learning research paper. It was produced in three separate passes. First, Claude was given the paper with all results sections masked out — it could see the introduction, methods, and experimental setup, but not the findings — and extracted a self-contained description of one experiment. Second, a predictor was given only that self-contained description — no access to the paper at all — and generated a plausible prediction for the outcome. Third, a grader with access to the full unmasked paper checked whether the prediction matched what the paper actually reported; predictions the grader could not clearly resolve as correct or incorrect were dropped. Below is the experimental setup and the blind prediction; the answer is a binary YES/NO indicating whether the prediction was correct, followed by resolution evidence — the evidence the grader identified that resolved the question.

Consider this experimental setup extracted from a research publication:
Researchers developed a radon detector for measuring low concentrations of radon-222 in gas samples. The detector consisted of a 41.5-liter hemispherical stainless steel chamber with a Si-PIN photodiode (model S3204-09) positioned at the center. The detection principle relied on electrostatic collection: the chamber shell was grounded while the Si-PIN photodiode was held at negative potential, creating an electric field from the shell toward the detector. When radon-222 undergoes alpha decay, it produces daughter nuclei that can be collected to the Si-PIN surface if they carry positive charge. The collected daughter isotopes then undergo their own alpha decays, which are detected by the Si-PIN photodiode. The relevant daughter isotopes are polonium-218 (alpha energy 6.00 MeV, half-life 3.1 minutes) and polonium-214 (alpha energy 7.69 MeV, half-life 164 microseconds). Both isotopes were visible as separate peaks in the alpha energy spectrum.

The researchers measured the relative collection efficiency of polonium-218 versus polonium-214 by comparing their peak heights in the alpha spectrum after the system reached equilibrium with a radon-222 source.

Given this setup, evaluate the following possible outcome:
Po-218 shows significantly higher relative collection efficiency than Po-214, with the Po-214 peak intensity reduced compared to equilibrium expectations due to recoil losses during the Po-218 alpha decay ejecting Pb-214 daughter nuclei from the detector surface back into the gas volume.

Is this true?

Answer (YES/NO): NO